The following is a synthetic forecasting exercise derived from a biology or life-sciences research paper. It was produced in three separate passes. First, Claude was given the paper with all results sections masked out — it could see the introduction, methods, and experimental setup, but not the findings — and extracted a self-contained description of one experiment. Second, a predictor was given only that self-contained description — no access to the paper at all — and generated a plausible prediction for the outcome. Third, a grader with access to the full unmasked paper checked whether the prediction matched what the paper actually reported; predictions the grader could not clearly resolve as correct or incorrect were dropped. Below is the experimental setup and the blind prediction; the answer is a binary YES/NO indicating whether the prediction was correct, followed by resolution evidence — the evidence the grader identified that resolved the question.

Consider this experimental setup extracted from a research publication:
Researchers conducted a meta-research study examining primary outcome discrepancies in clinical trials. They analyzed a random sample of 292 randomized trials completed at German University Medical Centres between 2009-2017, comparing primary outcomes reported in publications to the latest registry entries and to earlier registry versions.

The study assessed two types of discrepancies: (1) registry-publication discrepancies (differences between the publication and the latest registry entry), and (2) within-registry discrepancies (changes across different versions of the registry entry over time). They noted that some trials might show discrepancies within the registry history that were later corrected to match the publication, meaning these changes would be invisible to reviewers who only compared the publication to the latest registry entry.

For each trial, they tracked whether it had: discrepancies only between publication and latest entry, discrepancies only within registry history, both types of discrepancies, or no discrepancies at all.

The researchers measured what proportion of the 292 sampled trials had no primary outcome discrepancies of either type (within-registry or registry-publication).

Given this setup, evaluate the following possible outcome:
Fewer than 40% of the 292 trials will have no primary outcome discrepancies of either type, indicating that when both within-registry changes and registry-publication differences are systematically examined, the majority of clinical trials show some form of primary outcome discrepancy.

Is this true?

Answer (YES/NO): NO